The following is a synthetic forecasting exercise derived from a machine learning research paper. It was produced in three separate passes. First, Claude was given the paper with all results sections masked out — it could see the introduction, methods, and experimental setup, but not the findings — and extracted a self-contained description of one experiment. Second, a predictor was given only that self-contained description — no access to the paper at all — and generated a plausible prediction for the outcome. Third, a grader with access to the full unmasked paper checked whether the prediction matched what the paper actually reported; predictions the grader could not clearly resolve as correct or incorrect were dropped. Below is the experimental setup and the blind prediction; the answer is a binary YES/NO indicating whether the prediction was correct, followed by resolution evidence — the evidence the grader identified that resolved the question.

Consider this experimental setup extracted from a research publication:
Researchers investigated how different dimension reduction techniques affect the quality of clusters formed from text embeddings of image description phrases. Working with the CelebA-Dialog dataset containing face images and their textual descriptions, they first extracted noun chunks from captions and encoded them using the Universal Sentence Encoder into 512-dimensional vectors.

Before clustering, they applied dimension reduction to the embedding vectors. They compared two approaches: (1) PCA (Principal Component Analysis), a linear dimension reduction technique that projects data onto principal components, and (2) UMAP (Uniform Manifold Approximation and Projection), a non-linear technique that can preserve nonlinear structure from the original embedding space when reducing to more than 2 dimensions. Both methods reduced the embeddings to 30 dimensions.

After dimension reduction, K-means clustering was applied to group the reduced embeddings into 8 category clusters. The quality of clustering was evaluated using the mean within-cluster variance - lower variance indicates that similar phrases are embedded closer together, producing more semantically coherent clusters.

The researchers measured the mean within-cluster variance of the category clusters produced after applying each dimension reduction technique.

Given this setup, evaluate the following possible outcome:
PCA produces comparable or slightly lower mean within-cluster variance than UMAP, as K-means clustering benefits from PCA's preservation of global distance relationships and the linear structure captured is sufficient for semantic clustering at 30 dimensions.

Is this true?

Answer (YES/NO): YES